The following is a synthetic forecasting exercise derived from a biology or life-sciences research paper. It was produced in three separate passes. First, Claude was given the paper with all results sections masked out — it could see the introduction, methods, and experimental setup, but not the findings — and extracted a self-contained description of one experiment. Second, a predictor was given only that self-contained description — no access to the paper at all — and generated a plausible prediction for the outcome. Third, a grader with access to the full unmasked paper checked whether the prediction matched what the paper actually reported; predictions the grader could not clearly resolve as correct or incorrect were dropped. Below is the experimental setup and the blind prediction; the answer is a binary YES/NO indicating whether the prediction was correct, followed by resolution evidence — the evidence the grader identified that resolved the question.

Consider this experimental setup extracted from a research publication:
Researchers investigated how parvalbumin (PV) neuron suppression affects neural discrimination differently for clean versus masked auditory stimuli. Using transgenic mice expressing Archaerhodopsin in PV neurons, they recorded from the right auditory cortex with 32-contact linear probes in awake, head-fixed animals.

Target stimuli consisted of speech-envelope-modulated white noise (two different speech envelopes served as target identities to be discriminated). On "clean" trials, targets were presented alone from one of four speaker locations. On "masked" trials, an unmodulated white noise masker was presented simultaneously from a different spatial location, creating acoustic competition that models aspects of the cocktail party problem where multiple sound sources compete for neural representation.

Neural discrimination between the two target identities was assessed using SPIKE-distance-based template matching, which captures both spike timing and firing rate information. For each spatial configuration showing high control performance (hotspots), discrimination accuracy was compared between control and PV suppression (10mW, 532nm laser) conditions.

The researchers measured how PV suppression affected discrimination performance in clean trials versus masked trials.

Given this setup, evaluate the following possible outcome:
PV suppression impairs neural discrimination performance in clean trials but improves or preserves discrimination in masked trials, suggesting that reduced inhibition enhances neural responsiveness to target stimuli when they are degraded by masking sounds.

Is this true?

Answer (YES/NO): NO